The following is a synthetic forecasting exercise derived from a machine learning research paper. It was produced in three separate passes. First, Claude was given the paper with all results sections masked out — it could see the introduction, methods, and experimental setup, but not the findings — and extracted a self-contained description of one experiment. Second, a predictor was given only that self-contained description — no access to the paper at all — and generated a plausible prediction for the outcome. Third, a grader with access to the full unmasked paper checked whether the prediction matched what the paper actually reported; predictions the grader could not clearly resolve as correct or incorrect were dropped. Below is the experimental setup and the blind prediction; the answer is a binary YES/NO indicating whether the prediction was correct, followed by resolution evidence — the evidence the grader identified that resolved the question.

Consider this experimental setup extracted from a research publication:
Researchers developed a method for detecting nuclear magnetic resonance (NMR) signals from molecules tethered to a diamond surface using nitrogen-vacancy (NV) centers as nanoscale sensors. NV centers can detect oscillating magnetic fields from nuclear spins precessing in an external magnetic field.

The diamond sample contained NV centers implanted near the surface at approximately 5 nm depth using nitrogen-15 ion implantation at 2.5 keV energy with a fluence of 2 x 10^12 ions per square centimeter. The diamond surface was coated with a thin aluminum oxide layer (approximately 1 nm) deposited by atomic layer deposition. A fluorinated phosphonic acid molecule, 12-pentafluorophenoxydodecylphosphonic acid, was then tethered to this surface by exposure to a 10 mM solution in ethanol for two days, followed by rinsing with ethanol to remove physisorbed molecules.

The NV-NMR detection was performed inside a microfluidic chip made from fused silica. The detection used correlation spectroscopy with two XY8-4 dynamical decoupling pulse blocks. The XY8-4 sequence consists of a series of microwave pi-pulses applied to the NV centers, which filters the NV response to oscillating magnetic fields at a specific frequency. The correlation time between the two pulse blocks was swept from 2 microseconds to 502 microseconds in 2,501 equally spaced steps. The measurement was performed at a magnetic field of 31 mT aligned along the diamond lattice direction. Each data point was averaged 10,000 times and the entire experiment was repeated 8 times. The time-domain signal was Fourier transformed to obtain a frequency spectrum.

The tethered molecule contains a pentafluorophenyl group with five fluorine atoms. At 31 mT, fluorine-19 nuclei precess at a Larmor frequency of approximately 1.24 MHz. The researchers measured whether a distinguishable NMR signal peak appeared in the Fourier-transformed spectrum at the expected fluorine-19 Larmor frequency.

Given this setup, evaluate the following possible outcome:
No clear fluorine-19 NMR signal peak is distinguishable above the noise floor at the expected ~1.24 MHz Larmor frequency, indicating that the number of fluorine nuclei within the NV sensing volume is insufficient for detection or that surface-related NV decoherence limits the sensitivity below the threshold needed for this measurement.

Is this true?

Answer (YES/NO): NO